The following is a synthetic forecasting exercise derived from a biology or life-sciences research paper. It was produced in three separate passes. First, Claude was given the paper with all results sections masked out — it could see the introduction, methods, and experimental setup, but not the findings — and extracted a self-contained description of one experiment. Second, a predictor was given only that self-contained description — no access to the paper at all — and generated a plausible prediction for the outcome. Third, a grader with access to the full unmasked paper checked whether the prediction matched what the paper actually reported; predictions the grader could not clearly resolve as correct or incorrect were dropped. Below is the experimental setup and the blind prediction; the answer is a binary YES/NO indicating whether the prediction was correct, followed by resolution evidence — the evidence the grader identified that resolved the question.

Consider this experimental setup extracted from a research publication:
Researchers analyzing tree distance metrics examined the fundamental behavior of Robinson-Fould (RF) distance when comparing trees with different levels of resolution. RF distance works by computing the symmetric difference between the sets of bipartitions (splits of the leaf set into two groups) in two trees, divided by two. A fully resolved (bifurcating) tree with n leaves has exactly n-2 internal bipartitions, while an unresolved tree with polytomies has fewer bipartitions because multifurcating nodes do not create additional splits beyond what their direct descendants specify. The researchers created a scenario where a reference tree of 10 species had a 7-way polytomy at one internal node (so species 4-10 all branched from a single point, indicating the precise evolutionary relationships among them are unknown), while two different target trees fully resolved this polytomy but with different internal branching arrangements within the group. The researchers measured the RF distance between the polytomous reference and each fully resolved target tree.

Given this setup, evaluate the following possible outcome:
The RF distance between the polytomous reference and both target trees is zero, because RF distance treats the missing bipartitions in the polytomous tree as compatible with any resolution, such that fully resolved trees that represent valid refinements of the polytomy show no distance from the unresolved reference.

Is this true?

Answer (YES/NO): NO